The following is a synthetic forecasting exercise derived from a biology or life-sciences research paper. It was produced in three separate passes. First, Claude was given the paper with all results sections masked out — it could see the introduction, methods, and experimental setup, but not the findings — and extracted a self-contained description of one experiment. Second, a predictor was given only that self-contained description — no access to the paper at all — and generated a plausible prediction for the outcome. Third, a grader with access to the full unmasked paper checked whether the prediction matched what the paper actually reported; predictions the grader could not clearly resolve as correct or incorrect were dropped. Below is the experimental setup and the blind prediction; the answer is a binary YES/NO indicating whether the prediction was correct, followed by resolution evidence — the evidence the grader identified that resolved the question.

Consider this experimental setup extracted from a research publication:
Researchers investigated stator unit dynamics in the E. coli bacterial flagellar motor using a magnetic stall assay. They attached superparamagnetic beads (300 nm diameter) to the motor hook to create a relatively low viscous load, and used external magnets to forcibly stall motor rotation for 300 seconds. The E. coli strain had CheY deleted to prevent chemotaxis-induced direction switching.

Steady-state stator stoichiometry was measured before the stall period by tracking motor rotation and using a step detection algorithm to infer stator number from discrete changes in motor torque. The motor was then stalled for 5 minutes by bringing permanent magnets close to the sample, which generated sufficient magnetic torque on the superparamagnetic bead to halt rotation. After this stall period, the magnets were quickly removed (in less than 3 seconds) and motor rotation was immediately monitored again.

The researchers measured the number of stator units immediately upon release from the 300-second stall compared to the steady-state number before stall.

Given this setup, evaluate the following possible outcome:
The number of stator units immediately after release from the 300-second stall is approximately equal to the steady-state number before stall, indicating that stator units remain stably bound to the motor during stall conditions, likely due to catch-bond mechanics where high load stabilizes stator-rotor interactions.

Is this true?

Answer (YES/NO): NO